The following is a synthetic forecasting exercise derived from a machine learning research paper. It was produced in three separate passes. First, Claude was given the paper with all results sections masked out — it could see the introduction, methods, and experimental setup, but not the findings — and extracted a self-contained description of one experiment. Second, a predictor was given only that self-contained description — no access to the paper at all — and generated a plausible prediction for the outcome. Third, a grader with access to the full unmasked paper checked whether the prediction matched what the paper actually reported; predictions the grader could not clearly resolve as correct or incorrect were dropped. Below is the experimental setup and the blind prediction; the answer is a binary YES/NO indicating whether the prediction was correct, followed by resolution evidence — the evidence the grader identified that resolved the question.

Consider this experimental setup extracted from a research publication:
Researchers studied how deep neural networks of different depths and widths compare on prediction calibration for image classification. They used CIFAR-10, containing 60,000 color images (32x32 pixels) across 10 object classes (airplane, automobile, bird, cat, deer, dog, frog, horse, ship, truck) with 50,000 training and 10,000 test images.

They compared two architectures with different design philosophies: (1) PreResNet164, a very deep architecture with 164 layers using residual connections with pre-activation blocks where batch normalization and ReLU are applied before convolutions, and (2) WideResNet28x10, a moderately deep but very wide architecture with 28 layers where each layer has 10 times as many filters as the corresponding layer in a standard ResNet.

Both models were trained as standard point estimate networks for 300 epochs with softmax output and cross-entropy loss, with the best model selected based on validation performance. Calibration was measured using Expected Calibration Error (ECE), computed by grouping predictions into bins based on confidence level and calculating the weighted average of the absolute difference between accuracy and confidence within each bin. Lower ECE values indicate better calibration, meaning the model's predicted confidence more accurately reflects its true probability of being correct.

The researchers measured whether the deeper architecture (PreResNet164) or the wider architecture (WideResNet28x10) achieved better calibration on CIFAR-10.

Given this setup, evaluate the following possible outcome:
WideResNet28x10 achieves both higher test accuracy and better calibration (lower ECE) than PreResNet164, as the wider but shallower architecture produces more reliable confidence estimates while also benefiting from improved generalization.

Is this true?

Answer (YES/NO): YES